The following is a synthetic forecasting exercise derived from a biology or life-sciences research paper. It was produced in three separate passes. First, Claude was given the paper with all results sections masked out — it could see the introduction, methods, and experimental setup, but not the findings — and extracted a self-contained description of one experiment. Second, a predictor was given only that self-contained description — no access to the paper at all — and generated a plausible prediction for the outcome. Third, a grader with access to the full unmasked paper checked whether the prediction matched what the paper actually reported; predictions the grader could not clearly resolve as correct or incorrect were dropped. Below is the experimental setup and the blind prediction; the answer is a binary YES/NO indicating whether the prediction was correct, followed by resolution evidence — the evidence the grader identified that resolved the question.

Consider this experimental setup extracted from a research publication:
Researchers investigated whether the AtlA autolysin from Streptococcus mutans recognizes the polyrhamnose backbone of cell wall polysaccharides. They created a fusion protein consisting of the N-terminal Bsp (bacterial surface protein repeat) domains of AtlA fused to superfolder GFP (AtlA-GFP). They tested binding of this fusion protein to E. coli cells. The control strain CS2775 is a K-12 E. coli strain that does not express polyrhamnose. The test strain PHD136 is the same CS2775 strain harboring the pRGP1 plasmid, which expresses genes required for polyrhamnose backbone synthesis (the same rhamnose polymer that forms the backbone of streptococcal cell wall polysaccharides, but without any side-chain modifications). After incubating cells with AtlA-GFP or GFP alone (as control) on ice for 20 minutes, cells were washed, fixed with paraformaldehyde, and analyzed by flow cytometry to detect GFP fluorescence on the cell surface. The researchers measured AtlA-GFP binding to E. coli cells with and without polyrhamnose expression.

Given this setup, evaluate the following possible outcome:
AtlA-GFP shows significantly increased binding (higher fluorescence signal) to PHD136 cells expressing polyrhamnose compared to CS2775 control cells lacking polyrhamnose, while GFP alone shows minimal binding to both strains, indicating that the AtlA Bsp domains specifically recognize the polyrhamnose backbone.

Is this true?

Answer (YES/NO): YES